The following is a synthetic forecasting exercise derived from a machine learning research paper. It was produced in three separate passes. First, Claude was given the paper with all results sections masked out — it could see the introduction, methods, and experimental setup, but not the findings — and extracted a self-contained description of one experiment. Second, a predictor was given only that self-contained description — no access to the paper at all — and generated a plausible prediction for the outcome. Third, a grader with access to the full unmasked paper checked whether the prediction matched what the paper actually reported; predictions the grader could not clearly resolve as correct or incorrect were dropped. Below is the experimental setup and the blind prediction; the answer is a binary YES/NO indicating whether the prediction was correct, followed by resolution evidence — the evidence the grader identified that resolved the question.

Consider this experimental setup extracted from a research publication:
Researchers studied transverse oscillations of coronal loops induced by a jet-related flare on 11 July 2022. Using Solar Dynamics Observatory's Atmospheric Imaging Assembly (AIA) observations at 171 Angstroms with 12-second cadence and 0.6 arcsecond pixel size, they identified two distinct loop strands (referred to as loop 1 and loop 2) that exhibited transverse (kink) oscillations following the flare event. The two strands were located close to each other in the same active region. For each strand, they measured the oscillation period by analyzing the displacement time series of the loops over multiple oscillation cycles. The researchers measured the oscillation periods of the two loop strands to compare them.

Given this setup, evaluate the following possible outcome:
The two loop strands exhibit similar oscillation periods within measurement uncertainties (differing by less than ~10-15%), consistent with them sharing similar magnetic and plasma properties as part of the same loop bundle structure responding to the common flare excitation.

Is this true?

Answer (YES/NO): YES